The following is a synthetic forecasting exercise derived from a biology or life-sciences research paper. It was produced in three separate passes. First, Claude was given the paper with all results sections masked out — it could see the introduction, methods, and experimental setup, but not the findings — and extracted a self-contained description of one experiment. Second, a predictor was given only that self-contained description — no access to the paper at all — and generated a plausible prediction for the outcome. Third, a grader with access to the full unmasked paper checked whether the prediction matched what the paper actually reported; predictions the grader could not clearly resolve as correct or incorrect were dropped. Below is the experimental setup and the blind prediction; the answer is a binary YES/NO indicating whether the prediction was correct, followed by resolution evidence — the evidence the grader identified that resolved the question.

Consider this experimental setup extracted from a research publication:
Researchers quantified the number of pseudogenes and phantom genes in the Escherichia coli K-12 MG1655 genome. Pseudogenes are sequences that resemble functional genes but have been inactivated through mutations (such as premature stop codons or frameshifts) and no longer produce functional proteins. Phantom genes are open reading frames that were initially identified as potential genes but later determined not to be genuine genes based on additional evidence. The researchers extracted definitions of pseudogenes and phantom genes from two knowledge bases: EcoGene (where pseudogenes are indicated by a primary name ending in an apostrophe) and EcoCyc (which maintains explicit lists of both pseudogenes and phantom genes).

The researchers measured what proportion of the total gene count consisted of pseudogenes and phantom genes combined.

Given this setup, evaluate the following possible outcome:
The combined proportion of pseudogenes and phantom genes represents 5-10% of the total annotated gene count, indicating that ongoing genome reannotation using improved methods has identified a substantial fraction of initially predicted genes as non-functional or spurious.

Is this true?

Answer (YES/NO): YES